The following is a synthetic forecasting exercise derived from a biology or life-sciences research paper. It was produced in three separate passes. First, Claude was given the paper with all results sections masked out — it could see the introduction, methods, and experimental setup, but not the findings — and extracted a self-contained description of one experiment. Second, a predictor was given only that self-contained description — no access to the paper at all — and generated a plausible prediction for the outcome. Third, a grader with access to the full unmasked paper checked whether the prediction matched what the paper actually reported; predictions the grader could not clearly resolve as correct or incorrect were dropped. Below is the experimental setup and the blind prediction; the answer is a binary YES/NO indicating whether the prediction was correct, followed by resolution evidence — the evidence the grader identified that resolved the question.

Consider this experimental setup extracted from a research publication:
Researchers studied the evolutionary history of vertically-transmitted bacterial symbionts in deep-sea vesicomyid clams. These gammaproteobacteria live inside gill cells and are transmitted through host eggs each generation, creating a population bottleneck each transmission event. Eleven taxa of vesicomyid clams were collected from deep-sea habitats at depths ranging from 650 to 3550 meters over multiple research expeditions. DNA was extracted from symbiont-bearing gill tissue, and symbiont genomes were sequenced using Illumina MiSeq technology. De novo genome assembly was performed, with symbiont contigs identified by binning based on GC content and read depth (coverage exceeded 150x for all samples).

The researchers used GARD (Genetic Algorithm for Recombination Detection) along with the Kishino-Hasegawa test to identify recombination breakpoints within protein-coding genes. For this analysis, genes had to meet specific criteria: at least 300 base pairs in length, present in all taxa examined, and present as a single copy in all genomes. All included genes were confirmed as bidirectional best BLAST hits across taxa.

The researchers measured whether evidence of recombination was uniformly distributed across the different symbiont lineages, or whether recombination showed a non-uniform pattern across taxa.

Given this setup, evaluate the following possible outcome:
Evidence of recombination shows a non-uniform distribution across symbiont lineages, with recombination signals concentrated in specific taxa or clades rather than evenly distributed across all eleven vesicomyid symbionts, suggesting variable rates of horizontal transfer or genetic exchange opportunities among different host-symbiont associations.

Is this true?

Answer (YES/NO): YES